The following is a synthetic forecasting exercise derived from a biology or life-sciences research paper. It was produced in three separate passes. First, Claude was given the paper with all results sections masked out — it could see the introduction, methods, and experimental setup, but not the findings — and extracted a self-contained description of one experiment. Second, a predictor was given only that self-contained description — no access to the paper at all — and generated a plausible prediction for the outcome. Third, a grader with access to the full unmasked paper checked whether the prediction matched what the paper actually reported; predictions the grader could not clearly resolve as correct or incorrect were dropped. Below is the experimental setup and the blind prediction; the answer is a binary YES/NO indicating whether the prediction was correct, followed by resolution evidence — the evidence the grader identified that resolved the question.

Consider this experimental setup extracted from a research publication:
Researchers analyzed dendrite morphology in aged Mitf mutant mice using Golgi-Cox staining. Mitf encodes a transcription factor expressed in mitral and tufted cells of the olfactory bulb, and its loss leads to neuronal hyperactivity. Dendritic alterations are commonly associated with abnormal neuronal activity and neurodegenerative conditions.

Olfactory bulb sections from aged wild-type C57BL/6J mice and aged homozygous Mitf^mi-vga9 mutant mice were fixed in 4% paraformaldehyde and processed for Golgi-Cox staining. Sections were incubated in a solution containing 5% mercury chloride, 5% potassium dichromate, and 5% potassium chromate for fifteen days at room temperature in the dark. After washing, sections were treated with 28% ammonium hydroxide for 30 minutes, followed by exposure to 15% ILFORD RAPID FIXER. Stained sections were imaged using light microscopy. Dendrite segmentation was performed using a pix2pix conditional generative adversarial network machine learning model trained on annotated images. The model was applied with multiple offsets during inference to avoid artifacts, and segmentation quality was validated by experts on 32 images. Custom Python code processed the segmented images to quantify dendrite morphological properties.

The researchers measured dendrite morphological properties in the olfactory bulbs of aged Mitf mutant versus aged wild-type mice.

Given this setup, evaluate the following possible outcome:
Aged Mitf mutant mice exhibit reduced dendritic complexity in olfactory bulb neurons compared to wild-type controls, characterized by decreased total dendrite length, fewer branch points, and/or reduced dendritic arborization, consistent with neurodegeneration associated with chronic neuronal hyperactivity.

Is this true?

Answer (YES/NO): NO